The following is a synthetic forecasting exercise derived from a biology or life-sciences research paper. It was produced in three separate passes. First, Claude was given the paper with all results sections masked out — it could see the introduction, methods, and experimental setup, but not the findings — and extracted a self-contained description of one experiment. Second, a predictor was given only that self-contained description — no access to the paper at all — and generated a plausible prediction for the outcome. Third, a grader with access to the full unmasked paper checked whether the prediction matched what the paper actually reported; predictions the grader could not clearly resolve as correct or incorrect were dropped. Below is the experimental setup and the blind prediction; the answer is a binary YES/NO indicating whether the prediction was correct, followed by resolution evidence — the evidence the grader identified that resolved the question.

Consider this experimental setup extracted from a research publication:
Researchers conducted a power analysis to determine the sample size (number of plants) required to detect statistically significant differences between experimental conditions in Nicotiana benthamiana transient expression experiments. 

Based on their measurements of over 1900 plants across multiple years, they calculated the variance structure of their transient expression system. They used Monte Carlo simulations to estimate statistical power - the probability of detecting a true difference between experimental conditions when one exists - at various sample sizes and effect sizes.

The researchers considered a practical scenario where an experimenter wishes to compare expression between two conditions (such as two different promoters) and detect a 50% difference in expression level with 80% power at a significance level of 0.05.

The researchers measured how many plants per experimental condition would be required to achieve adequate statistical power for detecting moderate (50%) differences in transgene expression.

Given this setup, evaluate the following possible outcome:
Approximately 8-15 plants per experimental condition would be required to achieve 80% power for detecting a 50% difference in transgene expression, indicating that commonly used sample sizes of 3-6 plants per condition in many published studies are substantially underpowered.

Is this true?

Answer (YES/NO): NO